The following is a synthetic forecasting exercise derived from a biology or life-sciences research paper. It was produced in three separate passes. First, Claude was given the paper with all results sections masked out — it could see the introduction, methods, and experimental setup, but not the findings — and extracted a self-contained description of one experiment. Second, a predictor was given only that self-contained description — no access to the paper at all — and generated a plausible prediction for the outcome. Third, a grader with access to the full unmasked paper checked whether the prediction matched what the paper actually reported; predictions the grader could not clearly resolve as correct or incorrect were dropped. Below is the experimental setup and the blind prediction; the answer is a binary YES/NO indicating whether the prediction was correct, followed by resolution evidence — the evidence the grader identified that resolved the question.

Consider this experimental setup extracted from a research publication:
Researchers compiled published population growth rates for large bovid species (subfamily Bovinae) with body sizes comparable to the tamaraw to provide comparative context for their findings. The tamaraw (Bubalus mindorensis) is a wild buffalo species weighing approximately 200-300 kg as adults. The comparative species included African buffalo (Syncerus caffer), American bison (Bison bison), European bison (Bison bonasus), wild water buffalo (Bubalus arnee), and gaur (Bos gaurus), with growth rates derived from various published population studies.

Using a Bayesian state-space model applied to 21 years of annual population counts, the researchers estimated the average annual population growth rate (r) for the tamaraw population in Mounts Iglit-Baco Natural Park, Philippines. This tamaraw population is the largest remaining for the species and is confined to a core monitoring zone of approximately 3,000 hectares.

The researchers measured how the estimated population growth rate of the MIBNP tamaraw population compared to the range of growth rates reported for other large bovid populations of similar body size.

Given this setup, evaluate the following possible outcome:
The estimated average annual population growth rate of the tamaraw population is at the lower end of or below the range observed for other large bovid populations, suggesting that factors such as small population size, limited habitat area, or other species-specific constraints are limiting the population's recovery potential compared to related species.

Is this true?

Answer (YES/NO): YES